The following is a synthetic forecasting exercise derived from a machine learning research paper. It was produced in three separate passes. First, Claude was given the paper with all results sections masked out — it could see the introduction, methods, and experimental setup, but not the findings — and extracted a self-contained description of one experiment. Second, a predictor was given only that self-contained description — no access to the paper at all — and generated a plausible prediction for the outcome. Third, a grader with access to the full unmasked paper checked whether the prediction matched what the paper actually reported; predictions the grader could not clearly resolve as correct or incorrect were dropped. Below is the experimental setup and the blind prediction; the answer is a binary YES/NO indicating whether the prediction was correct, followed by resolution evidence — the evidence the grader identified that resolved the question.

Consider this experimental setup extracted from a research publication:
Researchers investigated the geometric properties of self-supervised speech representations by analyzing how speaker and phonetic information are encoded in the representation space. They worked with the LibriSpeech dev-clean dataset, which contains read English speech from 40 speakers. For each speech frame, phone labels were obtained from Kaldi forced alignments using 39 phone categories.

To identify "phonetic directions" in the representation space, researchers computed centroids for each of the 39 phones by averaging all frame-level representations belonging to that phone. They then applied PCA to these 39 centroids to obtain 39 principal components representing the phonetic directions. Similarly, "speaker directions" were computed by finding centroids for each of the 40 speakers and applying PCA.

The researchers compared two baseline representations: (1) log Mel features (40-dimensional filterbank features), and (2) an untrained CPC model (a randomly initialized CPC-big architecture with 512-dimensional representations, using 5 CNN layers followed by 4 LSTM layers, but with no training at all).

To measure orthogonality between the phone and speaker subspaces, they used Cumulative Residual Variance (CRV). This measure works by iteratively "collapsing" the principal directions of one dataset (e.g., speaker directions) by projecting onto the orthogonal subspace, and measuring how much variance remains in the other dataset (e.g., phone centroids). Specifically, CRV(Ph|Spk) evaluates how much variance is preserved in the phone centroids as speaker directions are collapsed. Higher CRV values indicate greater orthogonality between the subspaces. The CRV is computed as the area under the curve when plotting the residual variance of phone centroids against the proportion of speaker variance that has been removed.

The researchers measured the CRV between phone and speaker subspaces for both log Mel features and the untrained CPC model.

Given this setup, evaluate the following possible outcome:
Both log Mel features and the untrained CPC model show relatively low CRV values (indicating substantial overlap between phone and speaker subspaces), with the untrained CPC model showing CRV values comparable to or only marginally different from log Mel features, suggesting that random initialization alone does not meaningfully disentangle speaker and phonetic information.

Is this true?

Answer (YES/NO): NO